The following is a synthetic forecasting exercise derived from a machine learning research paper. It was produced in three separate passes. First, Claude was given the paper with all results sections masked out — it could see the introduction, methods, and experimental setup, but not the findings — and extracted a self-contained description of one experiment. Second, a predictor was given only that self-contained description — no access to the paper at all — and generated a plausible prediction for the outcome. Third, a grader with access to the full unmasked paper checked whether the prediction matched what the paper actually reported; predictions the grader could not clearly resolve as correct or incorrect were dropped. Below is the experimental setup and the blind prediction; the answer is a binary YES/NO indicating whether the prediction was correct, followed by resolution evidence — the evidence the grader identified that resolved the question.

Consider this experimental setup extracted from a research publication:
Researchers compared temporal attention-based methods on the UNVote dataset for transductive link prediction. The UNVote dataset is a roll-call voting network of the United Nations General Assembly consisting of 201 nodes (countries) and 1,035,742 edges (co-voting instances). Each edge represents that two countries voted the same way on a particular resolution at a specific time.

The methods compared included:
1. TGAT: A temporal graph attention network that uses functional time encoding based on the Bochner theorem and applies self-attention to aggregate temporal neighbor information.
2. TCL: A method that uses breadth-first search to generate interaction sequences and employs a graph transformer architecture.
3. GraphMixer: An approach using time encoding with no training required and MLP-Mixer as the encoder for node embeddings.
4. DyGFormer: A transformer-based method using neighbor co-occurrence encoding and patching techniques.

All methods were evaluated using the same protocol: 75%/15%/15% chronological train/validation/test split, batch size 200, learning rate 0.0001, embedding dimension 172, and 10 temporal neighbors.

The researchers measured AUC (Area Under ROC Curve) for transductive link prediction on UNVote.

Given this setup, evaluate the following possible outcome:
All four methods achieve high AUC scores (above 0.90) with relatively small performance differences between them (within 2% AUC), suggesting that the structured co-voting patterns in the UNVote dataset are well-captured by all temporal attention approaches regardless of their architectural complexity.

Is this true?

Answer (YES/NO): NO